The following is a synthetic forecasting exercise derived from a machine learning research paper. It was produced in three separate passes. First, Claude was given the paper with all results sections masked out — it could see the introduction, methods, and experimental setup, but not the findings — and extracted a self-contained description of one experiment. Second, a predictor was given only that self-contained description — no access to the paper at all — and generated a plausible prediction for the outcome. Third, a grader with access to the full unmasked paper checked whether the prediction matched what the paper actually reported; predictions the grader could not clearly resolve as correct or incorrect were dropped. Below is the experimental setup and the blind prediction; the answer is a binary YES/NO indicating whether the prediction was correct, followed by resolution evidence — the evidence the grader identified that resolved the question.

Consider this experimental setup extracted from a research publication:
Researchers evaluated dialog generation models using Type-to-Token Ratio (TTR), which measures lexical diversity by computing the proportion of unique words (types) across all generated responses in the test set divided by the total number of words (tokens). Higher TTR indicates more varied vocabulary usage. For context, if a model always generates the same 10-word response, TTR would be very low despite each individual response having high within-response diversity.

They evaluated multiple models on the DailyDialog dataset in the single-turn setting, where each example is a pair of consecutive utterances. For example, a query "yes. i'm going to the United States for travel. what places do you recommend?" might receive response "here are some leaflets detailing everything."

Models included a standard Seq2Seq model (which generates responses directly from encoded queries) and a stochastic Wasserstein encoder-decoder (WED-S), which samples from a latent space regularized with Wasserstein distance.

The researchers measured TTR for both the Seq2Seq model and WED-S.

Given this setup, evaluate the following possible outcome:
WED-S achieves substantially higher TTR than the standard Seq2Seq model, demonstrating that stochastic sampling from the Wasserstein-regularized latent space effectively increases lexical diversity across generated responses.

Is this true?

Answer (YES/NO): YES